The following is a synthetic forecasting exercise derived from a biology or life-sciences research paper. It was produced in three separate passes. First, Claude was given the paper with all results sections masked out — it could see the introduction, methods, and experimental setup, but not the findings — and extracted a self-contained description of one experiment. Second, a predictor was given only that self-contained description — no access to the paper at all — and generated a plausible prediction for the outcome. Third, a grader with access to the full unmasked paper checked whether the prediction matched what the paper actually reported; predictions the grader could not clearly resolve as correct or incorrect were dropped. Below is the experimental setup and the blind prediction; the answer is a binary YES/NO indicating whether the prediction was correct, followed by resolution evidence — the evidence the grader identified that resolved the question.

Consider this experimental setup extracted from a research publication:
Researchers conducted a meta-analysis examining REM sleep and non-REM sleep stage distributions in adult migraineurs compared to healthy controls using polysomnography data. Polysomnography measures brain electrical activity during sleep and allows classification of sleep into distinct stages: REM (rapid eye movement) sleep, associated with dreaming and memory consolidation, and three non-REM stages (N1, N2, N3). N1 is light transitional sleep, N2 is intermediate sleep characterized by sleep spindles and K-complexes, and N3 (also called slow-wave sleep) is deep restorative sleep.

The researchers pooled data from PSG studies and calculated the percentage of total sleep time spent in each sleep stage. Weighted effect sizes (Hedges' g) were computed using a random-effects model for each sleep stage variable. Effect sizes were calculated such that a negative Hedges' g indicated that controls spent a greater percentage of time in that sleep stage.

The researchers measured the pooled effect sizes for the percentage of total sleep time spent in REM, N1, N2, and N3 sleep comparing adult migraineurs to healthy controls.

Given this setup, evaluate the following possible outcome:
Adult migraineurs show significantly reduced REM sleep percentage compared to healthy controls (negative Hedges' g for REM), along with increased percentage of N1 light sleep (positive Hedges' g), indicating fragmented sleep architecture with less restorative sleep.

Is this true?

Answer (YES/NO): NO